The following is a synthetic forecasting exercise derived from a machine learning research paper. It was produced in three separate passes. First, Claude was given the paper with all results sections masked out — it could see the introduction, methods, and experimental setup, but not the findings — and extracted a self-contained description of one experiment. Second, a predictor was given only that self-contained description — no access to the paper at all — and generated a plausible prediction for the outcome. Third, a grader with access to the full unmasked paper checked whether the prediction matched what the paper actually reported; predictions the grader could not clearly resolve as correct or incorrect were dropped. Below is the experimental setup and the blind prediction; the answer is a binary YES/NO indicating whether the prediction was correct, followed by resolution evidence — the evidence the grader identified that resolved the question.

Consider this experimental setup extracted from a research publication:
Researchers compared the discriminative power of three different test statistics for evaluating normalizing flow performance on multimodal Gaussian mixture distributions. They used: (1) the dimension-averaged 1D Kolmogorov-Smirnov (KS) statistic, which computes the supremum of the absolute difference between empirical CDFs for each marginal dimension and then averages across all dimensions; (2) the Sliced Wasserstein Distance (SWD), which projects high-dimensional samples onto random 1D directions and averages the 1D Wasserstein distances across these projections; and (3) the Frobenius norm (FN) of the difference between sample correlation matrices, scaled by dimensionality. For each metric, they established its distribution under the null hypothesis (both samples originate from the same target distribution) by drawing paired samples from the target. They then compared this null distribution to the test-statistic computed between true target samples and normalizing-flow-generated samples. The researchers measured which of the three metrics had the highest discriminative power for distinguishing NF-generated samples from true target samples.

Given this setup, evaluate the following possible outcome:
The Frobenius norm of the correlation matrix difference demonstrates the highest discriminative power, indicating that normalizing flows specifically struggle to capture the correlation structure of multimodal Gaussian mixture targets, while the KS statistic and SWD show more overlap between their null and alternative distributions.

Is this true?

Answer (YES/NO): NO